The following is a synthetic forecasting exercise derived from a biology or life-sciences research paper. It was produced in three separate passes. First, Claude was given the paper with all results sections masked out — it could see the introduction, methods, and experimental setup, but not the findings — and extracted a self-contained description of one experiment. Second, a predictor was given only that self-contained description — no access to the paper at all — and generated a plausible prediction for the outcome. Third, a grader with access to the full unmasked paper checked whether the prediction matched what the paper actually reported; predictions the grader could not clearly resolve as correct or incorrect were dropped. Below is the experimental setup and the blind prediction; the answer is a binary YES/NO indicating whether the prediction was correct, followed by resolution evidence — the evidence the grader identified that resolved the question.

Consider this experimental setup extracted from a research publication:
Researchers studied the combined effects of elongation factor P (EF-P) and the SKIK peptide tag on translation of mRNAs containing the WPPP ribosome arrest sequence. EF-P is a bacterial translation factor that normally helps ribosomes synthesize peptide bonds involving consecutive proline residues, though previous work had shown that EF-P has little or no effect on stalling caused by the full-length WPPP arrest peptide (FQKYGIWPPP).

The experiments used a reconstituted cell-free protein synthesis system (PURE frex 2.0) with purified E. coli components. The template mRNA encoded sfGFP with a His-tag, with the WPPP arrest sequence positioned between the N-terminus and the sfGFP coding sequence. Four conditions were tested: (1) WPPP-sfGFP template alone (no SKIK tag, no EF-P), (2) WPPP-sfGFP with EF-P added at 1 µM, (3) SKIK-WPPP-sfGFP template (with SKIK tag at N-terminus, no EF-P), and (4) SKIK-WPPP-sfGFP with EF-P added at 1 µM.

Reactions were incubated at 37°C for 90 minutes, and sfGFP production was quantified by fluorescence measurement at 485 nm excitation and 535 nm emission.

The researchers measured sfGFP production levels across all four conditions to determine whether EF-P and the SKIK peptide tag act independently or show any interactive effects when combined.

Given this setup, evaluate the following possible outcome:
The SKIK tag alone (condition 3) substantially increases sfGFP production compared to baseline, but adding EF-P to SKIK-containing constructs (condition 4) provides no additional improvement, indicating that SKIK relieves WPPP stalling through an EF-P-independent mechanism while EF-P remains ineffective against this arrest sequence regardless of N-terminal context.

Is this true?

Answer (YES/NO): NO